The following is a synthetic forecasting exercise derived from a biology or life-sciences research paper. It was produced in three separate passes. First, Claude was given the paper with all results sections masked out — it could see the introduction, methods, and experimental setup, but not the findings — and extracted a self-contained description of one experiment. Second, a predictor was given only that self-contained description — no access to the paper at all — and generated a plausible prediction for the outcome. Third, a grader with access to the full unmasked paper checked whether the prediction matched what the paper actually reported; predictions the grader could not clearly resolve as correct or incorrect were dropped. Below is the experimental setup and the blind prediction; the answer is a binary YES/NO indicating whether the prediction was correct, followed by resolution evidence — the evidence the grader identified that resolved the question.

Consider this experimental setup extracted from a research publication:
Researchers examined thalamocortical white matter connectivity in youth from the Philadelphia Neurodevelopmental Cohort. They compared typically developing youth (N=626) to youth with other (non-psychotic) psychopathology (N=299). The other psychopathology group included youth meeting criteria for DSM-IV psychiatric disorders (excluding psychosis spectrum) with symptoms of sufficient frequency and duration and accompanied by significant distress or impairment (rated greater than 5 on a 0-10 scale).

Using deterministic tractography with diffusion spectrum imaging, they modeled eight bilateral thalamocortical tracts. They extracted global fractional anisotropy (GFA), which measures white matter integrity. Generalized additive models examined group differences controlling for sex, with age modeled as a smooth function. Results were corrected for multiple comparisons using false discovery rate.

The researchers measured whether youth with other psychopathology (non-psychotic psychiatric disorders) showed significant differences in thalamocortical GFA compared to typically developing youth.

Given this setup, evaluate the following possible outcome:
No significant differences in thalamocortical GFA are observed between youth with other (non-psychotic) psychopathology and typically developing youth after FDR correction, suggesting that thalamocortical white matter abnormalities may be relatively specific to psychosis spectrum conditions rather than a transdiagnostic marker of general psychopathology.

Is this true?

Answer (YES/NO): NO